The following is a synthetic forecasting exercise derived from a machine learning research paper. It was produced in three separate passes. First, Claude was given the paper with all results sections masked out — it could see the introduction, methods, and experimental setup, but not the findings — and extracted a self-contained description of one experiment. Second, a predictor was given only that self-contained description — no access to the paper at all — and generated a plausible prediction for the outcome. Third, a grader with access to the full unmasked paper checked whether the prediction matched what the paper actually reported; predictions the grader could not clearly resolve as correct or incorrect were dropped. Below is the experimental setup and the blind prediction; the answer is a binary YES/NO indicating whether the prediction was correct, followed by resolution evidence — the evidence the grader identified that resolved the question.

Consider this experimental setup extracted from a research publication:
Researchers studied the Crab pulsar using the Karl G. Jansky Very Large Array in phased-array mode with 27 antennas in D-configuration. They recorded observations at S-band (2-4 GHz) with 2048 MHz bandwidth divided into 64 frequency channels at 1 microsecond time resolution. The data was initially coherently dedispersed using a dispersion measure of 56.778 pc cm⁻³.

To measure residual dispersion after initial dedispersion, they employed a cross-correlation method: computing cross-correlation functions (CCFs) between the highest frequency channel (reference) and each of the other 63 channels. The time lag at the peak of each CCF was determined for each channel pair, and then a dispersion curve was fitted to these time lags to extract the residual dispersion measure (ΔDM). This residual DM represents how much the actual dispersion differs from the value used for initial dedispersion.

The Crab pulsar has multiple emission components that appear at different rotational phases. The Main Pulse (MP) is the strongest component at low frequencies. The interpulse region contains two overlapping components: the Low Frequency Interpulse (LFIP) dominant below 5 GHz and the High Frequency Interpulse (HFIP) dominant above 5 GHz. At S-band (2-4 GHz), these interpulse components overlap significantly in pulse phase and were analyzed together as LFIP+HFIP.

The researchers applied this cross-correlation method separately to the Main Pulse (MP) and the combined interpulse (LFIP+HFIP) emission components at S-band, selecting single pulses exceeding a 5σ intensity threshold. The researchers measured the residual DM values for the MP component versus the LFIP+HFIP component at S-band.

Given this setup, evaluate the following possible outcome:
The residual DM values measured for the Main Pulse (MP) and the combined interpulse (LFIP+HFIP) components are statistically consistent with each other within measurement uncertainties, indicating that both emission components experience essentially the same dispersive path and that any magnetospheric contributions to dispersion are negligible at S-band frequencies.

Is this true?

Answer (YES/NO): NO